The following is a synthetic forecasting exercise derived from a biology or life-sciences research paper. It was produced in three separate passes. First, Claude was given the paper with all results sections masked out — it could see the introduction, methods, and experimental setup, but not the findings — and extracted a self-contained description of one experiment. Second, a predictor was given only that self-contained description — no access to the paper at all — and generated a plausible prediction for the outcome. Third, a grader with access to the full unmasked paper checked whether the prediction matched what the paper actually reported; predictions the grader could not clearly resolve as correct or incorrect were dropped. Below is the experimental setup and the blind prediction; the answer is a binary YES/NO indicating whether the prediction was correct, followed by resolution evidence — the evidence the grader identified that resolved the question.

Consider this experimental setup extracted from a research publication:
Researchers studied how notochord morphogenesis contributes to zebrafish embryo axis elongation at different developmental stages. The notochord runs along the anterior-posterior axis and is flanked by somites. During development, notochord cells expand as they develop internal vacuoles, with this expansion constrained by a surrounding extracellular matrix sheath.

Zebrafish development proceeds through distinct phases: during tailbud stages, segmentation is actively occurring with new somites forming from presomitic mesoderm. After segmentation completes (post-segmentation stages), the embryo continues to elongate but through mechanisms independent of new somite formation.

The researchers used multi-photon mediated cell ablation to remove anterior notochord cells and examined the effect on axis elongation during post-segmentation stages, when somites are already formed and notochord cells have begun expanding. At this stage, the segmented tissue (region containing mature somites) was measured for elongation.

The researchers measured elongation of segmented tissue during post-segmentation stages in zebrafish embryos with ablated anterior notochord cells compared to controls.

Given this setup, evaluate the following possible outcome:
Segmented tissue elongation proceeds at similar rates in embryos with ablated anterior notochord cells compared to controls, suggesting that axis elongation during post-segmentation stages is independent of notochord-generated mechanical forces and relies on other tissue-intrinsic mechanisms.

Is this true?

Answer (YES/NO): NO